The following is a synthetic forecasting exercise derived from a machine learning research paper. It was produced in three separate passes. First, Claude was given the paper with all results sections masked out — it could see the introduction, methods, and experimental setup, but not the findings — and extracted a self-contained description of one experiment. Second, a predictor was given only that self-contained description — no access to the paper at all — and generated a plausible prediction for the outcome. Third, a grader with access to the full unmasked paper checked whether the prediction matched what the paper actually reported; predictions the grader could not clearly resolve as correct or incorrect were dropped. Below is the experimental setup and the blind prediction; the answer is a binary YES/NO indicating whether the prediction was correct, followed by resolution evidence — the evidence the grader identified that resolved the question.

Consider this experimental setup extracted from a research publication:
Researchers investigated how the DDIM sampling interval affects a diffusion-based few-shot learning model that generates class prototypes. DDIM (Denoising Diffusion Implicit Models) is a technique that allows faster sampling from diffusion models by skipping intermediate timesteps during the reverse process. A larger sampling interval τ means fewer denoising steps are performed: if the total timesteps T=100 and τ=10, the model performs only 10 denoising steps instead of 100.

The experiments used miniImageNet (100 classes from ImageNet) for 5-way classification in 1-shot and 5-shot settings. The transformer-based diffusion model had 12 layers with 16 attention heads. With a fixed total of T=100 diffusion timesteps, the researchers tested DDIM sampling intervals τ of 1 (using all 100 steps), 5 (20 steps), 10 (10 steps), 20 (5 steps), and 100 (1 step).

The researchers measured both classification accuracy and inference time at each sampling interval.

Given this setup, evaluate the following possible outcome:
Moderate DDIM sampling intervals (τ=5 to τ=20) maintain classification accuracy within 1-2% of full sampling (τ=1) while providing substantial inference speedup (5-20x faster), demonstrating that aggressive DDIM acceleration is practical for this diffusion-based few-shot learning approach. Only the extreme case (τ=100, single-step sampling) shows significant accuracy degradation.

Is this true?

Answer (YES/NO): NO